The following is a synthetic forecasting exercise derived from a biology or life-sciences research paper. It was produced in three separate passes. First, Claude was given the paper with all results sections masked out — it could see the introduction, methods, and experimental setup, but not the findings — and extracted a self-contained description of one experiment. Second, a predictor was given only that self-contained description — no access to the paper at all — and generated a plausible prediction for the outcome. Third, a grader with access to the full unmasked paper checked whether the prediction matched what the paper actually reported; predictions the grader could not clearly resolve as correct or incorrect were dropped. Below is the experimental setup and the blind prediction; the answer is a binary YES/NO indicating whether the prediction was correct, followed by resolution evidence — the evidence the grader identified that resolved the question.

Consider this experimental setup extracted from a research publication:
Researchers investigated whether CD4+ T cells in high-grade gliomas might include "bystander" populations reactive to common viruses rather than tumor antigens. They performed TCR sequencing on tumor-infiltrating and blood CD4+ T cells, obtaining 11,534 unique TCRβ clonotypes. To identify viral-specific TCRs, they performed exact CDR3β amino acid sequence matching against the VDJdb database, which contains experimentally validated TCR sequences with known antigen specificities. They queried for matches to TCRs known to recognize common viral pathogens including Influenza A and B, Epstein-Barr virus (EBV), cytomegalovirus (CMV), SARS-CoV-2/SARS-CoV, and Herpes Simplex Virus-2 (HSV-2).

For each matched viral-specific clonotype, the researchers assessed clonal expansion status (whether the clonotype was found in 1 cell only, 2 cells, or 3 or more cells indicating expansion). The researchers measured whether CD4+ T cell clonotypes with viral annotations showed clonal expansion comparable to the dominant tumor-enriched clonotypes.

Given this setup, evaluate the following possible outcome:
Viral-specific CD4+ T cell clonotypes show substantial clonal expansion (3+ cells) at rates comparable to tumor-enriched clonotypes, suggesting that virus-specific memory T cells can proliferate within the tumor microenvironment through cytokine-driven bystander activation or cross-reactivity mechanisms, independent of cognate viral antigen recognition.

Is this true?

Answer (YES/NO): NO